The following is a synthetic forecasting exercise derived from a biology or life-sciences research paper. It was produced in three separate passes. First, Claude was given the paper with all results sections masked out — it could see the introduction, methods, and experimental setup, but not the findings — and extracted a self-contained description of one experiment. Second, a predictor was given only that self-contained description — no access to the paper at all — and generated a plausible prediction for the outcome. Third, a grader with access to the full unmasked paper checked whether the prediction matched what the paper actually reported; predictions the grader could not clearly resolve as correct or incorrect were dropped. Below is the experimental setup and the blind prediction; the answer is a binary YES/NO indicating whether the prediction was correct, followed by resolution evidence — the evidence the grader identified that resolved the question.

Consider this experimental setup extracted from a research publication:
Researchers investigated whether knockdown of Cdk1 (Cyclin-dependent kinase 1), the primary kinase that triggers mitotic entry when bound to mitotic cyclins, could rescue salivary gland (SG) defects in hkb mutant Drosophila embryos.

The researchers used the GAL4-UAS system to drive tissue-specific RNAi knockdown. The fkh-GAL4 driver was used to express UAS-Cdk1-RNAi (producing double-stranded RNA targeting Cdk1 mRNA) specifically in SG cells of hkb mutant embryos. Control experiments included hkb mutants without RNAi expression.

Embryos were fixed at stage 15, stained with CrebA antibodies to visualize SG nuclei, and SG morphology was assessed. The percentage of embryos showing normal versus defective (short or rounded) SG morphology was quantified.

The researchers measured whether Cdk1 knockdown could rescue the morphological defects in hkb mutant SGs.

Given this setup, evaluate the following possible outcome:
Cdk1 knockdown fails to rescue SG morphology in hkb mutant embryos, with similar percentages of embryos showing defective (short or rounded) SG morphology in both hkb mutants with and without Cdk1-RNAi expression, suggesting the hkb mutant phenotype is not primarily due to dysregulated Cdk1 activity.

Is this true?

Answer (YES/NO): NO